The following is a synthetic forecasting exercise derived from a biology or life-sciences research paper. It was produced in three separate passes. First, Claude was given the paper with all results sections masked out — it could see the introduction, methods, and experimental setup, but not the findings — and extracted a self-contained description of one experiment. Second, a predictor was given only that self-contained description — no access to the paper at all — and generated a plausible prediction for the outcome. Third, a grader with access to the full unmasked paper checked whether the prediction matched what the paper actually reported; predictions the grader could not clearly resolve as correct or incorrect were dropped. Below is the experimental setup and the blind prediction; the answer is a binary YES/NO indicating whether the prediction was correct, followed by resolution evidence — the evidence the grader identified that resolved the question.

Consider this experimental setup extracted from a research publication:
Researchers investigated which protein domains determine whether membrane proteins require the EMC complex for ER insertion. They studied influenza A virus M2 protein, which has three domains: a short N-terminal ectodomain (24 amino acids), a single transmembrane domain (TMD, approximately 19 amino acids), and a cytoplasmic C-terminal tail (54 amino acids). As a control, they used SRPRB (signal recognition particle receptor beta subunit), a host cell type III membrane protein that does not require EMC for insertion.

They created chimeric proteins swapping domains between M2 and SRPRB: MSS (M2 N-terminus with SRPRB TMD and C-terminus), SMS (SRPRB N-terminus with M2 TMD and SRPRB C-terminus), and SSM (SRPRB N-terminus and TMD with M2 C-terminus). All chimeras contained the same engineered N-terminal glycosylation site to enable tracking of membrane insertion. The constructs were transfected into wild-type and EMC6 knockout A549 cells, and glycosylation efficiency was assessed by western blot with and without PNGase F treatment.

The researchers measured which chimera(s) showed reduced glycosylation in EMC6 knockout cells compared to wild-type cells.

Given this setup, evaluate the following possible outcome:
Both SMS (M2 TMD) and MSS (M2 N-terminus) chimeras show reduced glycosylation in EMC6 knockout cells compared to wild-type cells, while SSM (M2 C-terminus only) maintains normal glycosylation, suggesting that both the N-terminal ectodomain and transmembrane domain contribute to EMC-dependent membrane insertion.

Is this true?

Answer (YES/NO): NO